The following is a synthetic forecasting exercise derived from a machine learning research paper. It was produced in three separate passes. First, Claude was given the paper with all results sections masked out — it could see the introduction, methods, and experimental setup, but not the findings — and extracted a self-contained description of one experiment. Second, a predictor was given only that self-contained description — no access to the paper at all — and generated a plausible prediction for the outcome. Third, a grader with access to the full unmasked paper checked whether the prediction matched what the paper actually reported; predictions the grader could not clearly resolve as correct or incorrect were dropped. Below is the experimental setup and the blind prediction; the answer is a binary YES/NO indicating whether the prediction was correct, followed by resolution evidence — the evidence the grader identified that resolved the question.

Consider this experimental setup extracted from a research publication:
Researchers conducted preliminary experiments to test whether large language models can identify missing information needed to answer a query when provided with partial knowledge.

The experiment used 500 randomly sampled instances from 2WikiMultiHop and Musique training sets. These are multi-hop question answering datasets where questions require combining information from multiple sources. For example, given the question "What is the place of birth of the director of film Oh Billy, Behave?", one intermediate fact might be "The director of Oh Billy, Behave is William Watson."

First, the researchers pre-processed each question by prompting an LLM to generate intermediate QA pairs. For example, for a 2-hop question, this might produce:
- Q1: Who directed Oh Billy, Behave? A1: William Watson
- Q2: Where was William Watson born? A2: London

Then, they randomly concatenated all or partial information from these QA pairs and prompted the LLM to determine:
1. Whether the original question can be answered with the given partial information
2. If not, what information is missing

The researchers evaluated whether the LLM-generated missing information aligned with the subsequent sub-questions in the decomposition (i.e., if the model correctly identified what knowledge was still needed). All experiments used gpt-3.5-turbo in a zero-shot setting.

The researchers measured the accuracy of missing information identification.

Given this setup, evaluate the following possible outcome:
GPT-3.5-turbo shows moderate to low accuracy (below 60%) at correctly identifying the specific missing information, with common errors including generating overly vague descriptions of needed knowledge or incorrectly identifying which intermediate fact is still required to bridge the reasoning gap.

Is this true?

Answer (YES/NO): NO